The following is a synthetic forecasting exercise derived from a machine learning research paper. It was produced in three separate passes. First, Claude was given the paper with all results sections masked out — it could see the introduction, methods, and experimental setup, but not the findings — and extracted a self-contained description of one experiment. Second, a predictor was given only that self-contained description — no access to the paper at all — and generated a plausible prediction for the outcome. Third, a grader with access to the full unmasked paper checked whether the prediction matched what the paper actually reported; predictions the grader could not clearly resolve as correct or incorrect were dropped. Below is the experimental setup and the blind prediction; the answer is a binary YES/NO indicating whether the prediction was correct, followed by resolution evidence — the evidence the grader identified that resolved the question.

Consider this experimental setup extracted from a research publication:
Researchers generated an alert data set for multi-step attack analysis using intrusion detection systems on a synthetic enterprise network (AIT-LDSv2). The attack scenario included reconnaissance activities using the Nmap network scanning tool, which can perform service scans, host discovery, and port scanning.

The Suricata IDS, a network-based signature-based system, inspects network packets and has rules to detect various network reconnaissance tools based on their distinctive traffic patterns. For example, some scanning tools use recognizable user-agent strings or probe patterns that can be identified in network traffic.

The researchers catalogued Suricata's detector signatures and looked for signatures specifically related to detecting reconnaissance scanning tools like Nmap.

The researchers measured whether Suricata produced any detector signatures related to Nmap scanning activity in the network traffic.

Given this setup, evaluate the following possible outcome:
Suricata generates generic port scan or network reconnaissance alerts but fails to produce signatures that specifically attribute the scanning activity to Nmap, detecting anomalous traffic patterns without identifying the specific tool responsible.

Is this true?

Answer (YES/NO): NO